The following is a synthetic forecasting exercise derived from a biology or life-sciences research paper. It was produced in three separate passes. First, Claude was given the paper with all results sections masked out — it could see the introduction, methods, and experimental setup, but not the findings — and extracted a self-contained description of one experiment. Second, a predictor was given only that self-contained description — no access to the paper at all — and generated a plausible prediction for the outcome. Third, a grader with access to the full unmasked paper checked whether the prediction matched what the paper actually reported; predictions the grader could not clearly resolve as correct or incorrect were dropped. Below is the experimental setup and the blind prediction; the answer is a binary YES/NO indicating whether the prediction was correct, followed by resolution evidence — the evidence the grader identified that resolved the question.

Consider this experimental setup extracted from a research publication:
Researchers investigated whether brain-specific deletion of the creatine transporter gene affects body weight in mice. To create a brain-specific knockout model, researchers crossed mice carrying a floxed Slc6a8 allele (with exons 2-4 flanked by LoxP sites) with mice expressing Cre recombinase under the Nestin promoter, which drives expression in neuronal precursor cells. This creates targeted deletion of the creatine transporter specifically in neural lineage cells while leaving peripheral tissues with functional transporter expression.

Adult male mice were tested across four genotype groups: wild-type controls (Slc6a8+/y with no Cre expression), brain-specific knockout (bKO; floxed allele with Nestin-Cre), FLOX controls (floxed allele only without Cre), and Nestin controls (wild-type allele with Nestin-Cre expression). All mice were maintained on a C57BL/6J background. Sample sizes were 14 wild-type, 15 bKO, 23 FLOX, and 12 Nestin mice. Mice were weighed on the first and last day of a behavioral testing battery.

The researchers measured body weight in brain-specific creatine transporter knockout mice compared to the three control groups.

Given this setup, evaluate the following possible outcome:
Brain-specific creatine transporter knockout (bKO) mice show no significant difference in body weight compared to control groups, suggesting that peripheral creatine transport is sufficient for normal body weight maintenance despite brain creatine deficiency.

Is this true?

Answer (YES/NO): YES